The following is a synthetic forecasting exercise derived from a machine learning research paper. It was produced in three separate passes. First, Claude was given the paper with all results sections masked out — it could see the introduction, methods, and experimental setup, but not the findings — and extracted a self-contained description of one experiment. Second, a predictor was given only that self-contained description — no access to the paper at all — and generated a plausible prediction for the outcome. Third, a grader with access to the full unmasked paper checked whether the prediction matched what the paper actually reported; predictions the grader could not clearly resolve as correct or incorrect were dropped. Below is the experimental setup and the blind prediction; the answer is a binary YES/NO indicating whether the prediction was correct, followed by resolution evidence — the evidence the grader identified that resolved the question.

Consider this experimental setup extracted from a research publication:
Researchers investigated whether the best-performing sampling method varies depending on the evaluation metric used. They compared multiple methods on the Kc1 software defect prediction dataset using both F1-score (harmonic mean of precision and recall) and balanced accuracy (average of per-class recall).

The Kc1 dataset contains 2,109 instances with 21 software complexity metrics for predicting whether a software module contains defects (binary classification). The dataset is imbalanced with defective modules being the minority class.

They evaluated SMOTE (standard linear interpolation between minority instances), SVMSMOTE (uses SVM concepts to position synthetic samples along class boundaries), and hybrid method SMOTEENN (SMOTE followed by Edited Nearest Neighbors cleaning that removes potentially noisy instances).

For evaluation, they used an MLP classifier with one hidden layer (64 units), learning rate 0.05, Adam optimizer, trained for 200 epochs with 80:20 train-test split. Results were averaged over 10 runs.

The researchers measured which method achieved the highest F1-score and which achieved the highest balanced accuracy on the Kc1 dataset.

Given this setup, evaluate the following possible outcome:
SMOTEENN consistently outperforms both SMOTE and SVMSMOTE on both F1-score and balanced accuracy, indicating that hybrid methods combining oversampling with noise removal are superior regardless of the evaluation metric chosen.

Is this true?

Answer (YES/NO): NO